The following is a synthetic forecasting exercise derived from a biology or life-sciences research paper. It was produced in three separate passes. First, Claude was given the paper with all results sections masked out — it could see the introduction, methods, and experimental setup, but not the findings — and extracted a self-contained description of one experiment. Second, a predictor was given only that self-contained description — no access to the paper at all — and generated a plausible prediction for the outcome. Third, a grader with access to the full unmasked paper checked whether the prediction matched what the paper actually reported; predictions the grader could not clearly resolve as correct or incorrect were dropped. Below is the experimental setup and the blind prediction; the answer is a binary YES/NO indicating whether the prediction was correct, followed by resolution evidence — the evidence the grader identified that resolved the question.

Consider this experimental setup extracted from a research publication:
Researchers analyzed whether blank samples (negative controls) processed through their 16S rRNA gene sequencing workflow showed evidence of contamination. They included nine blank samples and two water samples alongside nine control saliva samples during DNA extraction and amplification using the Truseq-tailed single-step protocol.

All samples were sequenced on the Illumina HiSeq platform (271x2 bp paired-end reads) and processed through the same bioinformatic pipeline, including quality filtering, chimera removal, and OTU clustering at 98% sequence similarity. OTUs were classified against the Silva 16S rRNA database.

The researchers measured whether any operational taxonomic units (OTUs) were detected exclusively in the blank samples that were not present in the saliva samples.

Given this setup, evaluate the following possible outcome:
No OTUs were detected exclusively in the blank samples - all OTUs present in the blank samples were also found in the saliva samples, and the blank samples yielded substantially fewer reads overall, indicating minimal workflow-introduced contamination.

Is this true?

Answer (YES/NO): NO